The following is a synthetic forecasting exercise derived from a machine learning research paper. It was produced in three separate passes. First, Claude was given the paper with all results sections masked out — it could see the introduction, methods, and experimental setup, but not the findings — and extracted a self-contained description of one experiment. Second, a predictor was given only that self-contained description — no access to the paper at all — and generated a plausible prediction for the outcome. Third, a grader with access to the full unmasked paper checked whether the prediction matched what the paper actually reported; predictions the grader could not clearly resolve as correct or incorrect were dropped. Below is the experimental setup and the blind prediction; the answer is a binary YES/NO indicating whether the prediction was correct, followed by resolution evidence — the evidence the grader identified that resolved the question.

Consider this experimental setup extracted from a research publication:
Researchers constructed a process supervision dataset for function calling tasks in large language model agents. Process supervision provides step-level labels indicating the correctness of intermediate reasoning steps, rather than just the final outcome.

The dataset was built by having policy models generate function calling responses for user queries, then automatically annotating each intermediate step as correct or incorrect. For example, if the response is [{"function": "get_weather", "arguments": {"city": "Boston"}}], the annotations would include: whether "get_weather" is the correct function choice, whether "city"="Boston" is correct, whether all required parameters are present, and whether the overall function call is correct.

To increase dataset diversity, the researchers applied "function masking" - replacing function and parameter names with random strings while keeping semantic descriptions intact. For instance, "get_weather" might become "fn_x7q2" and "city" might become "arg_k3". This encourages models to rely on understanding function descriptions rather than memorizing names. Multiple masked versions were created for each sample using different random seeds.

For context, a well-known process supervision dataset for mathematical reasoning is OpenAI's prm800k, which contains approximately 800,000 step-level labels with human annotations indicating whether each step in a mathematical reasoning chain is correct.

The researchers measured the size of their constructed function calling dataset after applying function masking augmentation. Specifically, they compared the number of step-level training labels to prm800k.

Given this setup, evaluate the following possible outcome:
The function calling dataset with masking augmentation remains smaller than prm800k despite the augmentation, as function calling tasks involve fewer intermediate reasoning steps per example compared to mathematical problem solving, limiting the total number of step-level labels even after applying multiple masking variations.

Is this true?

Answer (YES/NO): NO